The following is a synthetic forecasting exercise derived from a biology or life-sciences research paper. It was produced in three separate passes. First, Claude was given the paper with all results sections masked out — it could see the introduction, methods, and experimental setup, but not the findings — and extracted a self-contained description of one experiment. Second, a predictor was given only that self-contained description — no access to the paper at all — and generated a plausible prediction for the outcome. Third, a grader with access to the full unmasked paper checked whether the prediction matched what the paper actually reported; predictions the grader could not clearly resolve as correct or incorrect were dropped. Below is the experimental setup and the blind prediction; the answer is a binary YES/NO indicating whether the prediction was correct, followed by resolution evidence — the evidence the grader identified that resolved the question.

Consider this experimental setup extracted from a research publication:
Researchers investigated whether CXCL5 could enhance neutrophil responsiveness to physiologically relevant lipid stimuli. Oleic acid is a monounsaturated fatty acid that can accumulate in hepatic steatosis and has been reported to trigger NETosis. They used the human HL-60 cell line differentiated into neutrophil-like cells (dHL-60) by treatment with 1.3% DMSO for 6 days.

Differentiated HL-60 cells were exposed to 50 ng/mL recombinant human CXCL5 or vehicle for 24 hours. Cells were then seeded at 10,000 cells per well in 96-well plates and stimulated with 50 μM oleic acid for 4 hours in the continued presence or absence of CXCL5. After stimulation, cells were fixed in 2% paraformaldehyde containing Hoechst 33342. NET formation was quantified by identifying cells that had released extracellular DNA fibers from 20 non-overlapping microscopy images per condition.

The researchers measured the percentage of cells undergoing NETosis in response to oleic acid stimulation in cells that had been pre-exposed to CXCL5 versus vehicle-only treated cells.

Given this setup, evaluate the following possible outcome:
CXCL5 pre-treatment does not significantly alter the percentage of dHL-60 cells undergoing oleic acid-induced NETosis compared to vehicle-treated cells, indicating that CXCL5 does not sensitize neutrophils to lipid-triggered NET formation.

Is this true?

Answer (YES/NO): NO